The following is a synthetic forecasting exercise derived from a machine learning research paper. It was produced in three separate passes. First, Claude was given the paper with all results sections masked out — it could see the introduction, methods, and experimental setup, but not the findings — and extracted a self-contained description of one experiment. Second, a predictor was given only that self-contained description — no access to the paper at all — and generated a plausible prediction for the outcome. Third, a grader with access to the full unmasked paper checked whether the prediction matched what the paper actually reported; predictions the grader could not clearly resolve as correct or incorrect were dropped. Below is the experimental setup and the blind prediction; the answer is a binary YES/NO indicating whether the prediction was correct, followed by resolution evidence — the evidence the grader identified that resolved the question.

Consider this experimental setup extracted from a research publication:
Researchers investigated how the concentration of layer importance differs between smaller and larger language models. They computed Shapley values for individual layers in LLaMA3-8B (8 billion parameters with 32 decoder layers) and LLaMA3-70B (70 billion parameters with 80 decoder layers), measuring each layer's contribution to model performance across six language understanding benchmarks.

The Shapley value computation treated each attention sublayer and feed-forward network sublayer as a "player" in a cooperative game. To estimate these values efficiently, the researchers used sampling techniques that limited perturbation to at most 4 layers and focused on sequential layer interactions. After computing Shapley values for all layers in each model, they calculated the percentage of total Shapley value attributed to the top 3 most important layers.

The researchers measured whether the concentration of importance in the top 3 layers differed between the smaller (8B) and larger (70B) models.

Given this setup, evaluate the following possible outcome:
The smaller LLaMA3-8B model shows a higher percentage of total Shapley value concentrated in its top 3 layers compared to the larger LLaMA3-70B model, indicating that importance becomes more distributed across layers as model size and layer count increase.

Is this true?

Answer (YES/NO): NO